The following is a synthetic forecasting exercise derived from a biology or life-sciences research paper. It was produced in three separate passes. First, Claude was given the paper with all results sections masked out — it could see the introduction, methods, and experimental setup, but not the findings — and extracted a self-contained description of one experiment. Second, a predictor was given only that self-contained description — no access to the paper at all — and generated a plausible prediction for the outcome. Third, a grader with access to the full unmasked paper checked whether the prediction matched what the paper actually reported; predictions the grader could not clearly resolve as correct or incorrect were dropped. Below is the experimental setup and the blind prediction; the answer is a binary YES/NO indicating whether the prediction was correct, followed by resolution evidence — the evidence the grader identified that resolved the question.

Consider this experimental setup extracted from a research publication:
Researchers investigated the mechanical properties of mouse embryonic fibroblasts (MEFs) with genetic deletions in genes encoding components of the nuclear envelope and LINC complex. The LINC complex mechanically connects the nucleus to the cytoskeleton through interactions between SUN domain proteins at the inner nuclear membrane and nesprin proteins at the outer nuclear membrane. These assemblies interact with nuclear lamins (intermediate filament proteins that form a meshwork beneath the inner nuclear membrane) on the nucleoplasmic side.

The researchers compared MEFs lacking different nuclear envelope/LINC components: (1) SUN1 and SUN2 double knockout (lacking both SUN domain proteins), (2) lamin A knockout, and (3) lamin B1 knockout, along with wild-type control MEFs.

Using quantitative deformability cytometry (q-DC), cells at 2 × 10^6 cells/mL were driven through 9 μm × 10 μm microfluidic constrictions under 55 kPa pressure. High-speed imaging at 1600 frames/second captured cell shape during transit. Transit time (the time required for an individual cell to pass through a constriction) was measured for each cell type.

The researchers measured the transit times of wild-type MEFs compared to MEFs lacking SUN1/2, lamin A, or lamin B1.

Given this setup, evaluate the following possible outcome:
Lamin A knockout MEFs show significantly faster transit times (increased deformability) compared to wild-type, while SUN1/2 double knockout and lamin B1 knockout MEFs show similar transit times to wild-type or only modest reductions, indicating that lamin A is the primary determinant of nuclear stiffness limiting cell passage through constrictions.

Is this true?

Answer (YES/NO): NO